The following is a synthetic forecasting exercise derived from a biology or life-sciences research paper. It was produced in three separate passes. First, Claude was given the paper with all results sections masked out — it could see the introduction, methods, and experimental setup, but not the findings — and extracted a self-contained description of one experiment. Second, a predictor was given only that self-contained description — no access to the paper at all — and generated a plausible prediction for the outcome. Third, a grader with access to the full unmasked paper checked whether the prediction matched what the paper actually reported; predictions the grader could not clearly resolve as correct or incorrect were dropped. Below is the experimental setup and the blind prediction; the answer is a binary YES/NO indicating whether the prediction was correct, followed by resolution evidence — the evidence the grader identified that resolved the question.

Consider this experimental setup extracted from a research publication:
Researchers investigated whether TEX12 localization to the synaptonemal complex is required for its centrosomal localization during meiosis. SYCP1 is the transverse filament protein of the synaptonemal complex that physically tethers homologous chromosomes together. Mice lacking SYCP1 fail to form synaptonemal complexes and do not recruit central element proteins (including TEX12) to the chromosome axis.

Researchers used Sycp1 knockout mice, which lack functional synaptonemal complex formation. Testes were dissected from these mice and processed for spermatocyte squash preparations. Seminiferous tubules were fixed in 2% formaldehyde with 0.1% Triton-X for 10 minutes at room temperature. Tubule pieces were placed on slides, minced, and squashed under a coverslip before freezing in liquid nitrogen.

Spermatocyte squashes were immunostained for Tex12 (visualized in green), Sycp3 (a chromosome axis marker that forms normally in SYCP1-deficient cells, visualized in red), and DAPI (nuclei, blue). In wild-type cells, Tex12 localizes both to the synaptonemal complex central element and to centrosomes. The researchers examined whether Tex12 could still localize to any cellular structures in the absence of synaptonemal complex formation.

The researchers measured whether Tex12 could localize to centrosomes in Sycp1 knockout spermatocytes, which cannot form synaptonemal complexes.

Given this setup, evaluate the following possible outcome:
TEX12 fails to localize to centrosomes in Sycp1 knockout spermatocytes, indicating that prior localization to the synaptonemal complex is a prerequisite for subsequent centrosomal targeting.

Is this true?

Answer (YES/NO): NO